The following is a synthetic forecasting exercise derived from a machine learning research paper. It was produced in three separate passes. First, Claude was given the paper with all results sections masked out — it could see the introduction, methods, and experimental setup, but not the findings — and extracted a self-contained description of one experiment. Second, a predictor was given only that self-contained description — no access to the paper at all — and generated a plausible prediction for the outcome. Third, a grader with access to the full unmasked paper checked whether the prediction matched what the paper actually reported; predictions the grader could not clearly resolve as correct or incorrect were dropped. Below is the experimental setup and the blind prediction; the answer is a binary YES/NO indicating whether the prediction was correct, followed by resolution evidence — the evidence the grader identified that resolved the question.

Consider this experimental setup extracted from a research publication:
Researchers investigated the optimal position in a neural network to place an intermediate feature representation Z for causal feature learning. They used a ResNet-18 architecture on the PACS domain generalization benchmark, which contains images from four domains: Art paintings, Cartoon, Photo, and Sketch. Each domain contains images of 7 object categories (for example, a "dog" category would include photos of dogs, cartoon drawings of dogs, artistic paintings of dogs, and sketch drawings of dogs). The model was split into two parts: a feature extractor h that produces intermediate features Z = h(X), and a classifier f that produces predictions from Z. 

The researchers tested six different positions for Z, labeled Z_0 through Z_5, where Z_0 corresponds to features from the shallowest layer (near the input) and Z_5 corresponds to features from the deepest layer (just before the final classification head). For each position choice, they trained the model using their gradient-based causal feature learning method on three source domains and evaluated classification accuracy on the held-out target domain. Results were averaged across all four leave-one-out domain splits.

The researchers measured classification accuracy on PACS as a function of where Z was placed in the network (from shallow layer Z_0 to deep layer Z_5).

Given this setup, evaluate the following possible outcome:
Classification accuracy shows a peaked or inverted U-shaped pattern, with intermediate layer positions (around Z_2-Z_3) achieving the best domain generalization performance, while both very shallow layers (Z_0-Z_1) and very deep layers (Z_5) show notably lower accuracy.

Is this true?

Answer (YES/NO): NO